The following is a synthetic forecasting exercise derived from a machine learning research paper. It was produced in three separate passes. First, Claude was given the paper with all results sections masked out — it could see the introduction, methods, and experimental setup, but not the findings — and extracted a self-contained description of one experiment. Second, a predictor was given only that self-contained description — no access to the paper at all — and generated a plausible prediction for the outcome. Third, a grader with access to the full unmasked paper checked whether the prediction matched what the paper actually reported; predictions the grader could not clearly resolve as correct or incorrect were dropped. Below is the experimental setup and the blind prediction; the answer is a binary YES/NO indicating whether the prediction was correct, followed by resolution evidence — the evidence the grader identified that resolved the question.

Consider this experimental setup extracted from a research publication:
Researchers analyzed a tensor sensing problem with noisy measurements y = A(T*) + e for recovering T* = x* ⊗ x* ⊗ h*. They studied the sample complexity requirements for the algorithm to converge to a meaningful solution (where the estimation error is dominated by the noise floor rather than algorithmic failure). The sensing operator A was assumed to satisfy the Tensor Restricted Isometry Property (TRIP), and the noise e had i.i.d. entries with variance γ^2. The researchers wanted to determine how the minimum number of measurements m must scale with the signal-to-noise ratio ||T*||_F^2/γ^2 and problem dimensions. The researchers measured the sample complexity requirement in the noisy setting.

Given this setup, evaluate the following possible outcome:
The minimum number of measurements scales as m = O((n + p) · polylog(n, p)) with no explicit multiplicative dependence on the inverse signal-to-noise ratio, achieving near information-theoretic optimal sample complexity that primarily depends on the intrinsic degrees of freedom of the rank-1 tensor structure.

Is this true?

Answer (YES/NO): NO